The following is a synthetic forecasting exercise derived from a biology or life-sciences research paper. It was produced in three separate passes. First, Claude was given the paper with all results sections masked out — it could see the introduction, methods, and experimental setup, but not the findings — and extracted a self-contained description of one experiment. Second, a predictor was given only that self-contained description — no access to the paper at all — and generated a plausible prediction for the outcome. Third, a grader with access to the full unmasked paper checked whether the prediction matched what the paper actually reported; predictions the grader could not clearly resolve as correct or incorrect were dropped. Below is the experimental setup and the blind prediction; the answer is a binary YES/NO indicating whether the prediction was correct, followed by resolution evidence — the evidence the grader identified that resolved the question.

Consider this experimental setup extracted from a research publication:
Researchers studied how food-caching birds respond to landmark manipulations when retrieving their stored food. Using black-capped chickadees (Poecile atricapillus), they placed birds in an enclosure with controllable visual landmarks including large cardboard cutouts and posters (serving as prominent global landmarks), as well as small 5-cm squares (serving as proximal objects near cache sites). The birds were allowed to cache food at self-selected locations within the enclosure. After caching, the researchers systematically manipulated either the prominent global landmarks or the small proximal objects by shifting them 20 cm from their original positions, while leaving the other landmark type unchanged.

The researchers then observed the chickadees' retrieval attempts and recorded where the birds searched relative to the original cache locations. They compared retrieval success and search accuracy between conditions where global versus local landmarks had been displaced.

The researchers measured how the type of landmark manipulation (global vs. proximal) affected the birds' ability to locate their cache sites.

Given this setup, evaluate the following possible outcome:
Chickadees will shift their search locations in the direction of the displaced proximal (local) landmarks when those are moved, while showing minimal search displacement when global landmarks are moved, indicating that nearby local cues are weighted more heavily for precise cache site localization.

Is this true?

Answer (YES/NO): NO